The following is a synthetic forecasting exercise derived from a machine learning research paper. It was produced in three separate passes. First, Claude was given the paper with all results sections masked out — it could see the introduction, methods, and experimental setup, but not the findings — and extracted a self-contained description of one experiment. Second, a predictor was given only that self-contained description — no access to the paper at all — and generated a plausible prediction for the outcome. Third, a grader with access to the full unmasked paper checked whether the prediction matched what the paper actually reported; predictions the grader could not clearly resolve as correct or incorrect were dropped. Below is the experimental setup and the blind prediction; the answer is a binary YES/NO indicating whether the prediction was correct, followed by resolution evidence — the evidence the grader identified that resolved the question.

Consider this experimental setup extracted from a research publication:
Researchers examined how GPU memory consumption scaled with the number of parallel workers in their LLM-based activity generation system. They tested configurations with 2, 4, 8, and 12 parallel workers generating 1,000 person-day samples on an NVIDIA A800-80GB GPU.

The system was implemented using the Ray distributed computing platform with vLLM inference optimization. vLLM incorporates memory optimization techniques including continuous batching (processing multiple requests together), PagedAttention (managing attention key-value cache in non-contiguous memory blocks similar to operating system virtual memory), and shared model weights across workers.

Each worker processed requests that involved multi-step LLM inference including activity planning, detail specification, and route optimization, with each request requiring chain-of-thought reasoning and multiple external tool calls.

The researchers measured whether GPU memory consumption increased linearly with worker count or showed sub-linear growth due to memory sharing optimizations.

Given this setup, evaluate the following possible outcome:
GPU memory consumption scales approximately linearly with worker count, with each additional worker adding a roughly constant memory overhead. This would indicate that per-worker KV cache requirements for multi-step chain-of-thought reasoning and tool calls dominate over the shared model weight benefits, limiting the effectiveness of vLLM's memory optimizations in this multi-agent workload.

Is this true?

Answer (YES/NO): NO